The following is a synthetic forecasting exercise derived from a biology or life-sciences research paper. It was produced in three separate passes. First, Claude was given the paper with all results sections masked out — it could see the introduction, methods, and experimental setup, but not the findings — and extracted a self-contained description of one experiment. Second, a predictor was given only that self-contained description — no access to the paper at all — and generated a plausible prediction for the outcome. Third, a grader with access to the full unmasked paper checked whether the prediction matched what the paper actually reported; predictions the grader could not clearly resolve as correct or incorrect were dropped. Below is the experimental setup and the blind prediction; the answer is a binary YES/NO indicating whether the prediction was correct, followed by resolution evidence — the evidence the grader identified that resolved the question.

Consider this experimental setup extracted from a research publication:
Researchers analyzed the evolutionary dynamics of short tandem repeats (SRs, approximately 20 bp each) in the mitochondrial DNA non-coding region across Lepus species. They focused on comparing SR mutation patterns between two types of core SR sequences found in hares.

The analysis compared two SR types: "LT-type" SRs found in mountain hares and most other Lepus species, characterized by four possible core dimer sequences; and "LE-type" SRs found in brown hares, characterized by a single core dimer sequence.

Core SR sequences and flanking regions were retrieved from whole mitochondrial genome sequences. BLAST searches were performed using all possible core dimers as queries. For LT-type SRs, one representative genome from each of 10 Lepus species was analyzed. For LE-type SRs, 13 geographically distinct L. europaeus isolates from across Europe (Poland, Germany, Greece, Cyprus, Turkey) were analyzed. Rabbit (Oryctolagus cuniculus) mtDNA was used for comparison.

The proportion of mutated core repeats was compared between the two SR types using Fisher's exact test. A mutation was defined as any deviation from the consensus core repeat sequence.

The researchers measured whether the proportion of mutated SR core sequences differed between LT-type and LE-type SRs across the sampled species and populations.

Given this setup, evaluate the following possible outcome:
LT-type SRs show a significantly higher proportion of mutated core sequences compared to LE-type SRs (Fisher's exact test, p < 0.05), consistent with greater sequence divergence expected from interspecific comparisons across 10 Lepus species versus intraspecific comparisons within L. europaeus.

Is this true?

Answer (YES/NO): NO